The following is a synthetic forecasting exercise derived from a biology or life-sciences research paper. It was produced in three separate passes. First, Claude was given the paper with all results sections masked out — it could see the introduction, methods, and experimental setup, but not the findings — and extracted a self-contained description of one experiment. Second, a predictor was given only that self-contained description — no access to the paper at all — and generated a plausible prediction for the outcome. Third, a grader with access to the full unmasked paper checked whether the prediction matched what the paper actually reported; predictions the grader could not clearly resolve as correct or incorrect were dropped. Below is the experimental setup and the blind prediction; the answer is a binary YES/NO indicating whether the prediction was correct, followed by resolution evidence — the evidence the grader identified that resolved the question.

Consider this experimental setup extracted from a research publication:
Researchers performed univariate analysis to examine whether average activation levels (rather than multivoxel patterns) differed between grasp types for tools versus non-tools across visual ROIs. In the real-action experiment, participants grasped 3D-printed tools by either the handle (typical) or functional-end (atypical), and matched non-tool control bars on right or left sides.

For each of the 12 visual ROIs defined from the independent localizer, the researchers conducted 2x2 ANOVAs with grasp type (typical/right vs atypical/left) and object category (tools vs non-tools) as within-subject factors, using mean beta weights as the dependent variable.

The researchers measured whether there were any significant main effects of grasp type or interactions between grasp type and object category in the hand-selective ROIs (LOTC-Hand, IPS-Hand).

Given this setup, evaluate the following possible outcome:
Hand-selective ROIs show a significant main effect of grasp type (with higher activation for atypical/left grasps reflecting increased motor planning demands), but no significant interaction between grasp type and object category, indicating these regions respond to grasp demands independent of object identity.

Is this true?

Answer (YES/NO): NO